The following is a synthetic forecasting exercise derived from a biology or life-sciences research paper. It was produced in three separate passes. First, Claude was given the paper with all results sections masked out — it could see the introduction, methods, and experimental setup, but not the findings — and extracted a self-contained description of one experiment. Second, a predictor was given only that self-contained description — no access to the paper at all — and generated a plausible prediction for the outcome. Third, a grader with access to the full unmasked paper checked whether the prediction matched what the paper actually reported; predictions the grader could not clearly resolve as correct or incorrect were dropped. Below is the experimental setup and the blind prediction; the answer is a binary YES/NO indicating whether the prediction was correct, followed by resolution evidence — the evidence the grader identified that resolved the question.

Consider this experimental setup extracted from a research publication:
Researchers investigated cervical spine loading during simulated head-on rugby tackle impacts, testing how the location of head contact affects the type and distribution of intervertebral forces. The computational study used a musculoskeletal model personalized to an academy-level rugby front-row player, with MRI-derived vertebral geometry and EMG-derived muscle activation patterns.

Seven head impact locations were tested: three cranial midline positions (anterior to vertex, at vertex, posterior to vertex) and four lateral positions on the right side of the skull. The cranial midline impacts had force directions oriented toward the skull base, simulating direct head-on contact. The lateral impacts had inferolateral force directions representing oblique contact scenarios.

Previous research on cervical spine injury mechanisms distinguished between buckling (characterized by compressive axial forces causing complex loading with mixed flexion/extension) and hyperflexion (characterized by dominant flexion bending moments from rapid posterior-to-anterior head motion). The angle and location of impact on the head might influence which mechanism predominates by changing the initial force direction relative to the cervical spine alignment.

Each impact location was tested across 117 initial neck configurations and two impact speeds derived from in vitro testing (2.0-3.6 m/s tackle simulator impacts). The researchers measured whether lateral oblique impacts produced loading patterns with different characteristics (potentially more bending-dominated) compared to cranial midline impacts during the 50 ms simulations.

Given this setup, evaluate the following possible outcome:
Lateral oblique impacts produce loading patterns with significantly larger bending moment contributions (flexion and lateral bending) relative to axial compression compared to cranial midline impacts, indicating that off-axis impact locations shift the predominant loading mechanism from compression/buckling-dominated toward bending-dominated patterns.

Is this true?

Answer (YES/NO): NO